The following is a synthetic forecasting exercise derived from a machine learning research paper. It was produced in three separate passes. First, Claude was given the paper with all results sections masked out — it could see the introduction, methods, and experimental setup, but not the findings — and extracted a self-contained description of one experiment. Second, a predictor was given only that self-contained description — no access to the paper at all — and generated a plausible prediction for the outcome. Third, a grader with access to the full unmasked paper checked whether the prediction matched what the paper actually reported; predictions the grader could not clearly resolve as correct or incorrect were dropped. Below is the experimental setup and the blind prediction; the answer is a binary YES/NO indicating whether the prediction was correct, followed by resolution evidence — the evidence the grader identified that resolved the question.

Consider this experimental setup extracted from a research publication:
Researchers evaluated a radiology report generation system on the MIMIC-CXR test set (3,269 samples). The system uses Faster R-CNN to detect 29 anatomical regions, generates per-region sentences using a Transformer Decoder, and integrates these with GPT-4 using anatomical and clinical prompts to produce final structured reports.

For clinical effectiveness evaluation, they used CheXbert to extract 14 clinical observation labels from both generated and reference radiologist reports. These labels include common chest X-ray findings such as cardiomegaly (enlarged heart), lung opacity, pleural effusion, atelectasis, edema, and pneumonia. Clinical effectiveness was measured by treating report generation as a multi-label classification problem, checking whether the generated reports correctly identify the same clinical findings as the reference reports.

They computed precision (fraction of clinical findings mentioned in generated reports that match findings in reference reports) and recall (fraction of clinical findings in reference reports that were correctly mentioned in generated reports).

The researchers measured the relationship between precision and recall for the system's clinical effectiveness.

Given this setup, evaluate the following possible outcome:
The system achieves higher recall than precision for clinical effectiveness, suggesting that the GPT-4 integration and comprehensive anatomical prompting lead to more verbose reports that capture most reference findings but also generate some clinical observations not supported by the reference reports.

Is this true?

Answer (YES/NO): YES